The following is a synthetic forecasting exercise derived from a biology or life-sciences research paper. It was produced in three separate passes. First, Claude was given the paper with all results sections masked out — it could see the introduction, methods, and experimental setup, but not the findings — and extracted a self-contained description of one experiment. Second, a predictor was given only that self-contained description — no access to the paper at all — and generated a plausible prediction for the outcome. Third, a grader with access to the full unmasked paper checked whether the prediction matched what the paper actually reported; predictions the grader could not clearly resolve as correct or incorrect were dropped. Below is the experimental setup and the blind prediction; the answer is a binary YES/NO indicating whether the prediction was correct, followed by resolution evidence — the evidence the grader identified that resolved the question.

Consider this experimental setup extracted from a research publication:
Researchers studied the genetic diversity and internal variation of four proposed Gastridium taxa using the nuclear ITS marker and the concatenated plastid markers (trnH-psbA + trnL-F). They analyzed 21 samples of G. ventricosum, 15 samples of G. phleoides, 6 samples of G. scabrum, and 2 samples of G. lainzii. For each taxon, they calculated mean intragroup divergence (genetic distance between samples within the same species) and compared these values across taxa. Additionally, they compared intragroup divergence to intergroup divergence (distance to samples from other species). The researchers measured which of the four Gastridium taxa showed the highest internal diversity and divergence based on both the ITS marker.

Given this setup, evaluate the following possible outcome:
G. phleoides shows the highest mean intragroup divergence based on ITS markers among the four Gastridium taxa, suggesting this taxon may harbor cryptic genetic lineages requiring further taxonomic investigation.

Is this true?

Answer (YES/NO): YES